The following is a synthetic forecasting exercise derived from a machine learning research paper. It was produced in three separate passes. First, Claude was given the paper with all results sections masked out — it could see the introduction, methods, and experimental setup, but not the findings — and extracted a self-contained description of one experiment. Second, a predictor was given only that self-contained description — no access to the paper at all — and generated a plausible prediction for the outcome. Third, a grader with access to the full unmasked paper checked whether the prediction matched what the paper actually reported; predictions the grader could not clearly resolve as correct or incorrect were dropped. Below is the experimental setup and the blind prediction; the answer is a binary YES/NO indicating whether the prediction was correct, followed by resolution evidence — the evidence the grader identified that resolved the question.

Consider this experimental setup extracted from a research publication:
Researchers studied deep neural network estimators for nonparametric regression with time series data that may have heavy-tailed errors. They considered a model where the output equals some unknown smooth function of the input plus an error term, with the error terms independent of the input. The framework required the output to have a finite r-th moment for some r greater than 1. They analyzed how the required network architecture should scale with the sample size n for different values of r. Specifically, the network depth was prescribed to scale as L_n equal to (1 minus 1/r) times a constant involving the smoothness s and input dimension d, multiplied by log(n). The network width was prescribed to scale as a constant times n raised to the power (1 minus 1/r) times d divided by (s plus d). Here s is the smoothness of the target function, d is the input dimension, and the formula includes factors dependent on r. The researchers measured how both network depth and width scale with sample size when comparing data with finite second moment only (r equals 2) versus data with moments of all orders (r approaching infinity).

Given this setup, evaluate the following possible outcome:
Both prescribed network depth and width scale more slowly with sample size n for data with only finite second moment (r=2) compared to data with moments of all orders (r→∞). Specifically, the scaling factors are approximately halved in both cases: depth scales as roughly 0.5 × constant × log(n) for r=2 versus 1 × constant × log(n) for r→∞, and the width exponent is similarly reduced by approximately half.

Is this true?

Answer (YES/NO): YES